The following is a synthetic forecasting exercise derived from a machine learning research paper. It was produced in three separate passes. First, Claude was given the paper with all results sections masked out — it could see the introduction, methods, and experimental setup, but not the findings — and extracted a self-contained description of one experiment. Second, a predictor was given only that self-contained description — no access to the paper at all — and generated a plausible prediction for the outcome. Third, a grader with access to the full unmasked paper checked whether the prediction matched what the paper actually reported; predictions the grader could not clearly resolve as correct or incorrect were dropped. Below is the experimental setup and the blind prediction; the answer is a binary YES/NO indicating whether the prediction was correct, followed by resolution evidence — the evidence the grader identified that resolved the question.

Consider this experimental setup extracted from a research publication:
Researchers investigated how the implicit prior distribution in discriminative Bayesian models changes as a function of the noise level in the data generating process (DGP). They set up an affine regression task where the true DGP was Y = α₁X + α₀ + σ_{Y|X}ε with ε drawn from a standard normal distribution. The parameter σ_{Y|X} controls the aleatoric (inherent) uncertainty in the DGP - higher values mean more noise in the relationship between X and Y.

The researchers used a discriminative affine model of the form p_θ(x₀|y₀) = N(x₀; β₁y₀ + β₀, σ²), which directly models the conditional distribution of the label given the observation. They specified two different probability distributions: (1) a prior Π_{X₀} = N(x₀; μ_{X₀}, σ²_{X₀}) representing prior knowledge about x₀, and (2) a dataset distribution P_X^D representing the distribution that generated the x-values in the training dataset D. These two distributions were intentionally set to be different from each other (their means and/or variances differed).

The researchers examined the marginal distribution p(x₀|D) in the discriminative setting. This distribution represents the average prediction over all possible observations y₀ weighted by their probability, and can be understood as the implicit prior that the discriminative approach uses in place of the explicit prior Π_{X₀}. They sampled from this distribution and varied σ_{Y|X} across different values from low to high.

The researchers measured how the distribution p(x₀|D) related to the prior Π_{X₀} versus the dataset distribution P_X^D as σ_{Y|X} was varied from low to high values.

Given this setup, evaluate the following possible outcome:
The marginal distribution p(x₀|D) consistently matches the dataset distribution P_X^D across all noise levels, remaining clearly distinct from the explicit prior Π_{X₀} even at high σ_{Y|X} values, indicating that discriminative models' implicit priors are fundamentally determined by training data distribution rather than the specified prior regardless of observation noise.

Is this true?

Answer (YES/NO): NO